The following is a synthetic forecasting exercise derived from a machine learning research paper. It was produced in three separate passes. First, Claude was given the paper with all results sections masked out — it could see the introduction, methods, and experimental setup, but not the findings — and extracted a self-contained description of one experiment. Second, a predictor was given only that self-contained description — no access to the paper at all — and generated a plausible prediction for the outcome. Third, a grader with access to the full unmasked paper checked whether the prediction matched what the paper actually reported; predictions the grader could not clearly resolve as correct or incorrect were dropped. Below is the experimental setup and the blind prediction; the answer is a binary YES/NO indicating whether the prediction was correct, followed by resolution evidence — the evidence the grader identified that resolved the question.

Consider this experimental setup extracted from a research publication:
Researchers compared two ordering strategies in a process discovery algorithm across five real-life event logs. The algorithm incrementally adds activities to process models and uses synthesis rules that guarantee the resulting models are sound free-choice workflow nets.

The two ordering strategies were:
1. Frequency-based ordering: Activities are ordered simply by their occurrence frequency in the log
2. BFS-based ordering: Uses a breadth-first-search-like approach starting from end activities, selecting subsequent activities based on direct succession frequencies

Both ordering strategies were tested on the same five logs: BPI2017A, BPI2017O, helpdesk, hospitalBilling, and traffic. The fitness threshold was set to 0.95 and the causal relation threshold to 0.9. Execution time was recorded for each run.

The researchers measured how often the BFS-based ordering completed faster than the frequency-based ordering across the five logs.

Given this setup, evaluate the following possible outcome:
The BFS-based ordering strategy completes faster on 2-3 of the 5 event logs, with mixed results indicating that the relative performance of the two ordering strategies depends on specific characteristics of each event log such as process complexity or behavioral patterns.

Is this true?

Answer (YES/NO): NO